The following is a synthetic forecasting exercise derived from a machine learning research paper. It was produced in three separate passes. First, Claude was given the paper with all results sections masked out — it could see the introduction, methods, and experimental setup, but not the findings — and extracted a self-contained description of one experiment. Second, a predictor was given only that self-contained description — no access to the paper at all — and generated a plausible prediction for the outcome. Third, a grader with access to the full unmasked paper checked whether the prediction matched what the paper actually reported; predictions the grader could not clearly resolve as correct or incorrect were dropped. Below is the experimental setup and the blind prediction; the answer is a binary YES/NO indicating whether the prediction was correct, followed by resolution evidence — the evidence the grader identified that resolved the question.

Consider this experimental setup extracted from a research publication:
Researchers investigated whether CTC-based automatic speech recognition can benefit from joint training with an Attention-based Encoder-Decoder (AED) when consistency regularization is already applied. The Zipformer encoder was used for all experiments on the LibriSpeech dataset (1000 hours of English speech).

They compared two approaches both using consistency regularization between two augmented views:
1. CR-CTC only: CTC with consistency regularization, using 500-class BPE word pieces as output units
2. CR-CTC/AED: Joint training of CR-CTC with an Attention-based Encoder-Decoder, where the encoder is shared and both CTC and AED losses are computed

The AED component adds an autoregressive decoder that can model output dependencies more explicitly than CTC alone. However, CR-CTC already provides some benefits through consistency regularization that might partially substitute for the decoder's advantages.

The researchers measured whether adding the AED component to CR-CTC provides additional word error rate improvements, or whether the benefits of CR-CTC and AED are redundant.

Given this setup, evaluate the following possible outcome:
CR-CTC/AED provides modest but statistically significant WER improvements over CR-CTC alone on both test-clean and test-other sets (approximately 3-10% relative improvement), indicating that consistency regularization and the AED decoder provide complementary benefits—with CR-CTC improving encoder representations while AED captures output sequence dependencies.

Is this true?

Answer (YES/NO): YES